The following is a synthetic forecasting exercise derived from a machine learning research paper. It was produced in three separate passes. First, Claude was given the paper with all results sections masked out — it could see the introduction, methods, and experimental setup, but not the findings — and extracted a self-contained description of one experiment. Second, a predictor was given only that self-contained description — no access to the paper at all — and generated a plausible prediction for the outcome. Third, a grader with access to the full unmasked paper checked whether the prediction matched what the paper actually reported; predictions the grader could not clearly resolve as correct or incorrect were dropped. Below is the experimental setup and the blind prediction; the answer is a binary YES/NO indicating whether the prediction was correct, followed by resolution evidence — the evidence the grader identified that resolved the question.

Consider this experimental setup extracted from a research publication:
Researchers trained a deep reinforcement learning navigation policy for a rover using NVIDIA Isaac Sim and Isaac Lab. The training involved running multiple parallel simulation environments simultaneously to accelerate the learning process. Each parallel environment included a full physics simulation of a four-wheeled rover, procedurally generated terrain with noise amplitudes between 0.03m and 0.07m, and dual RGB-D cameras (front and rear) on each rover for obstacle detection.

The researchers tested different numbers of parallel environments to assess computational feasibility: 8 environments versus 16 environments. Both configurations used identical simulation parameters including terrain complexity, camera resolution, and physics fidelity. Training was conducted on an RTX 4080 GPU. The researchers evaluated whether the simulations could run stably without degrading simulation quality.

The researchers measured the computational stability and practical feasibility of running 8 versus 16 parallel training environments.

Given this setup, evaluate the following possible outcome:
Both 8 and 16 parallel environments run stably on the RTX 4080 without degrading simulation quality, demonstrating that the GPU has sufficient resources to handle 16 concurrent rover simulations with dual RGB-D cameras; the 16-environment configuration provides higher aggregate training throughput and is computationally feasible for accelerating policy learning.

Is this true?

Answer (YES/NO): NO